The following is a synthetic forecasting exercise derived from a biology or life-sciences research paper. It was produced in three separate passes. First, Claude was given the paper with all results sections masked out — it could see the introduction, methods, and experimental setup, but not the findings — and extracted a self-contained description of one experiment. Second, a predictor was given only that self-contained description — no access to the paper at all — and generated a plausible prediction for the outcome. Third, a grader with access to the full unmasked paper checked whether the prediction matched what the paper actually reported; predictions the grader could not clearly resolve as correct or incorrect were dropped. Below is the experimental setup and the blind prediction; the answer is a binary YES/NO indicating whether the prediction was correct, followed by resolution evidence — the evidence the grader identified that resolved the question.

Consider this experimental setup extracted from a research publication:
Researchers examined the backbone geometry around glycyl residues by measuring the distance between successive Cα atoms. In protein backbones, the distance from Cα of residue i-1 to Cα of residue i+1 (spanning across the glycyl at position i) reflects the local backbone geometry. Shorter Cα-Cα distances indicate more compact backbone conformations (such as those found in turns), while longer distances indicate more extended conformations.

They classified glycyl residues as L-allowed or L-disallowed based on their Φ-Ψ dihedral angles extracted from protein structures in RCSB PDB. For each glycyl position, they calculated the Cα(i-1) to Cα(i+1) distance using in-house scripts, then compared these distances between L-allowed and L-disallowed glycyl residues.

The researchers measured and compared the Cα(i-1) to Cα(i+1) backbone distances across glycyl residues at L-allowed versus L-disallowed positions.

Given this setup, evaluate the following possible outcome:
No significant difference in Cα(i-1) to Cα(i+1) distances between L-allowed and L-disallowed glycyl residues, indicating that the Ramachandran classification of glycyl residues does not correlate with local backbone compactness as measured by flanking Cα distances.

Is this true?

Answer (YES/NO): NO